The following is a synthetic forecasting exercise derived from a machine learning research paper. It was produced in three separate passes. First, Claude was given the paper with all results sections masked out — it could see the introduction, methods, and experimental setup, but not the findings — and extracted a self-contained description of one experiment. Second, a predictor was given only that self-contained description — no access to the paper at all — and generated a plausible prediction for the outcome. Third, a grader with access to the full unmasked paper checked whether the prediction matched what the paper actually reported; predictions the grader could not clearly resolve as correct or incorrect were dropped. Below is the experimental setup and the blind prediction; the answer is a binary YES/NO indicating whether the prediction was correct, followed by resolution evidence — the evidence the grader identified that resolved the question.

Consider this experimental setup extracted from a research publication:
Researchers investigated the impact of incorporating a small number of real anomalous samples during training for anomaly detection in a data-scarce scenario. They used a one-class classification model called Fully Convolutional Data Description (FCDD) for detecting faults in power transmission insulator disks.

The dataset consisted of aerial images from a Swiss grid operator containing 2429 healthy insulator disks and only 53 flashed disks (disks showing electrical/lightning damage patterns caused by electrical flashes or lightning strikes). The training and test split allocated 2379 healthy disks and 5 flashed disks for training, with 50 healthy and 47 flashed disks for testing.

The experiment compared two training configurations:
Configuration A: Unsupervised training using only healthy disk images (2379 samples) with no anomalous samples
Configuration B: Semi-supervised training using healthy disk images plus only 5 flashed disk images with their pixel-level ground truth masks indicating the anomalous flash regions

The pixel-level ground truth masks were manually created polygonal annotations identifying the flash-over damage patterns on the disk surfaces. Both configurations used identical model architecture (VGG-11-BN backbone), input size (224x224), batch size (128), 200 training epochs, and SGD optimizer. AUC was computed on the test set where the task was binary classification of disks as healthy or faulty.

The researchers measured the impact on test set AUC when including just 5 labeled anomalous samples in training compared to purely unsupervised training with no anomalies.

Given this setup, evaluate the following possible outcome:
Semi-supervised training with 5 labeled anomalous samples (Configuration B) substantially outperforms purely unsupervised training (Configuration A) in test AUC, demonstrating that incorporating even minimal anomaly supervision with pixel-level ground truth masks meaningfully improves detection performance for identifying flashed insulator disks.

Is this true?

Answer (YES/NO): YES